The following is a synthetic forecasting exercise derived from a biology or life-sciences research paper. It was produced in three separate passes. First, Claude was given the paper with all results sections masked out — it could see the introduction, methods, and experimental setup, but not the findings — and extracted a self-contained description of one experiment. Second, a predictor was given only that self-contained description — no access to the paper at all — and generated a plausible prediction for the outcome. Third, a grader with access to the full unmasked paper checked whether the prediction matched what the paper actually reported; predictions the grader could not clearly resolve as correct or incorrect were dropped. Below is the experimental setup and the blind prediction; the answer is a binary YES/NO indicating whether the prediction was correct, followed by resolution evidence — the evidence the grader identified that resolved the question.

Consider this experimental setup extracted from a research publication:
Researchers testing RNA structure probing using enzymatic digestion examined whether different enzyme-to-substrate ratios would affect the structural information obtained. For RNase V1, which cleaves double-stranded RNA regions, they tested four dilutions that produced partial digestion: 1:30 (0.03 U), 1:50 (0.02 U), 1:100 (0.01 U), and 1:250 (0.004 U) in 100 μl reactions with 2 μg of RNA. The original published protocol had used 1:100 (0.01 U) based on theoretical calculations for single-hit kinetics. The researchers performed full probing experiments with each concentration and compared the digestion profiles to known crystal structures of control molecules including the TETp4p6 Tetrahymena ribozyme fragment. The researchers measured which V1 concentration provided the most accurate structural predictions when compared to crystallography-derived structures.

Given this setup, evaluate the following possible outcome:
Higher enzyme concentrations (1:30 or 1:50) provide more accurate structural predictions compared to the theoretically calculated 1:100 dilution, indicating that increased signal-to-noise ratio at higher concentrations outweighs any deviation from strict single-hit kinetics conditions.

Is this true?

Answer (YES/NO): YES